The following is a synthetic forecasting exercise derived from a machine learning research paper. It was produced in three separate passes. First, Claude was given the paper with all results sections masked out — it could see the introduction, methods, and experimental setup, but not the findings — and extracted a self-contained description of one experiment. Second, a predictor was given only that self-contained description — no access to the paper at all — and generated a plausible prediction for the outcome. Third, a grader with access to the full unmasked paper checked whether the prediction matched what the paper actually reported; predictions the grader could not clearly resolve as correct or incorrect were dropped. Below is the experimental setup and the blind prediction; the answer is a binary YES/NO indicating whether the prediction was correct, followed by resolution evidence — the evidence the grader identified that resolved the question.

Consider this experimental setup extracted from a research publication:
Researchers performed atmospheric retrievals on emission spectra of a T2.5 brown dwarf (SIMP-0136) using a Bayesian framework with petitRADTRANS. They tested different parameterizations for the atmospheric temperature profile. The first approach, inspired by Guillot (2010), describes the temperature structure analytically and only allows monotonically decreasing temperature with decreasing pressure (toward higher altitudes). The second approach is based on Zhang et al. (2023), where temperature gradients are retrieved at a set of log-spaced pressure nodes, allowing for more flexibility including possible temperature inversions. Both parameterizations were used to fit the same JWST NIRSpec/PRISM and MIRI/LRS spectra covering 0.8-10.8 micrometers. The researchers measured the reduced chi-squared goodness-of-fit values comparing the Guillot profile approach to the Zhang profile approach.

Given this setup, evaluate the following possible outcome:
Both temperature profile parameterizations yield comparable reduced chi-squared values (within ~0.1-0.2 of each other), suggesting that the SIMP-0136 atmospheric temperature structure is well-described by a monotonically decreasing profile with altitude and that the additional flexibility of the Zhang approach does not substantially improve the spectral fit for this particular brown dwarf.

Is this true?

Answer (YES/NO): NO